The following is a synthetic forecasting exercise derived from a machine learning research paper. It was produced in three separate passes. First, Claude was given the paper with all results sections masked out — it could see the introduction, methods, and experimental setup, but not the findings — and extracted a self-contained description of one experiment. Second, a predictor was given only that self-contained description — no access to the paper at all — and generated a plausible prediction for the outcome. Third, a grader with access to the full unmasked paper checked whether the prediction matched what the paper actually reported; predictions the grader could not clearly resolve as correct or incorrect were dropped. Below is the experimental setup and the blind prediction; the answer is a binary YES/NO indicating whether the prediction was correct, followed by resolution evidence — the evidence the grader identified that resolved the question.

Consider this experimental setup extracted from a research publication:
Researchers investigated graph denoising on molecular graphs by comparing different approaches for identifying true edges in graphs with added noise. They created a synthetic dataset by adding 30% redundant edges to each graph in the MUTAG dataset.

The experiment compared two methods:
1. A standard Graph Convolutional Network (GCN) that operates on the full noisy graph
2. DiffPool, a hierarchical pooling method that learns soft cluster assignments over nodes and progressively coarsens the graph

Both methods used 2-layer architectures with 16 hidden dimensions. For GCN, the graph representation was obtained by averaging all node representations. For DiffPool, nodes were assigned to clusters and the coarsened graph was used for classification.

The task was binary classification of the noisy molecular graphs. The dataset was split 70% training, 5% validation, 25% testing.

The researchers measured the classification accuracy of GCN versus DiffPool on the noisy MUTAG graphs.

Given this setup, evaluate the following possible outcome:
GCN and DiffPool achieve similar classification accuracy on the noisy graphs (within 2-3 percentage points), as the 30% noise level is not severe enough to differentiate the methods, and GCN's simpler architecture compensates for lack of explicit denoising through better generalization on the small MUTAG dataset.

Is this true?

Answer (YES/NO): NO